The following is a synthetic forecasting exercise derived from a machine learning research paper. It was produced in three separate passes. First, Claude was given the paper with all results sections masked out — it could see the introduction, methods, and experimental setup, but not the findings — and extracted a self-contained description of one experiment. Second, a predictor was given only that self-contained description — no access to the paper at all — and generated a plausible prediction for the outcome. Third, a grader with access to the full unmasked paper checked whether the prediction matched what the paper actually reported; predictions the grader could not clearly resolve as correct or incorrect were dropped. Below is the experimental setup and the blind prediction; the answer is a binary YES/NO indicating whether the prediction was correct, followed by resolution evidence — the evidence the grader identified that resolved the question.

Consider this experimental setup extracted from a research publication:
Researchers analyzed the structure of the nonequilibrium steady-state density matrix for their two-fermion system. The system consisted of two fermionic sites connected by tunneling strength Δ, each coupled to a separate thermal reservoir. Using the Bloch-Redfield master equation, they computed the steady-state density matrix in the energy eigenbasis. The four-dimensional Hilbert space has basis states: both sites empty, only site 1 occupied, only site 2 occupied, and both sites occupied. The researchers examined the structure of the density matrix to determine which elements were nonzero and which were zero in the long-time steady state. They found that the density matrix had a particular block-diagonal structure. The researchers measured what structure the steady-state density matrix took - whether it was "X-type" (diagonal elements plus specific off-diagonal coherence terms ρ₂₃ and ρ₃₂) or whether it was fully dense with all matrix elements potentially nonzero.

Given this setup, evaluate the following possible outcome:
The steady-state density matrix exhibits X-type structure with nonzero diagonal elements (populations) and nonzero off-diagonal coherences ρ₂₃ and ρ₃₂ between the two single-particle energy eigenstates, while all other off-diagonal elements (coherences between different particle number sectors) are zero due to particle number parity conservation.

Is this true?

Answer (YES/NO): YES